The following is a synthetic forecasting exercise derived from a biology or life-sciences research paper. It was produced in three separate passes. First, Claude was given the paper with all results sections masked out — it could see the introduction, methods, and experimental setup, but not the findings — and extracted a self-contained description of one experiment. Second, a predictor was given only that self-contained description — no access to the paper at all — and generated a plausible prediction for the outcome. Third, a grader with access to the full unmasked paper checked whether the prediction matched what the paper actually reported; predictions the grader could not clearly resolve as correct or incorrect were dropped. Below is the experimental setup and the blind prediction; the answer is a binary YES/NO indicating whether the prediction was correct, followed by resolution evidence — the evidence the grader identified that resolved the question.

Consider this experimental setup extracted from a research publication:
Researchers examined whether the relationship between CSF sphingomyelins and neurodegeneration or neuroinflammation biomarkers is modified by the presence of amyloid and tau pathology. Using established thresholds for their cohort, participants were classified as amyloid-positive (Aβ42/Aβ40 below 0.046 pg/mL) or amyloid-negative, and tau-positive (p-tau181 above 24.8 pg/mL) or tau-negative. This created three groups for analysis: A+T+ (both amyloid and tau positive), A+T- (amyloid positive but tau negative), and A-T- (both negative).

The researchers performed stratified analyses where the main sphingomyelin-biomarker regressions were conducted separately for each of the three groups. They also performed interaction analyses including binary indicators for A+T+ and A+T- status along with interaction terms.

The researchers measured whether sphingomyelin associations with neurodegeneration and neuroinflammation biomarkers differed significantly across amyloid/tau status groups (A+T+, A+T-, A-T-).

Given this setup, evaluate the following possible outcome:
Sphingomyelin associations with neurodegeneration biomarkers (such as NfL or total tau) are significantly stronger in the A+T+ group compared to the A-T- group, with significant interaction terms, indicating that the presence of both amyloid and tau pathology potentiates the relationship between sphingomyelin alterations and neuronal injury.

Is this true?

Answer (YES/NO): YES